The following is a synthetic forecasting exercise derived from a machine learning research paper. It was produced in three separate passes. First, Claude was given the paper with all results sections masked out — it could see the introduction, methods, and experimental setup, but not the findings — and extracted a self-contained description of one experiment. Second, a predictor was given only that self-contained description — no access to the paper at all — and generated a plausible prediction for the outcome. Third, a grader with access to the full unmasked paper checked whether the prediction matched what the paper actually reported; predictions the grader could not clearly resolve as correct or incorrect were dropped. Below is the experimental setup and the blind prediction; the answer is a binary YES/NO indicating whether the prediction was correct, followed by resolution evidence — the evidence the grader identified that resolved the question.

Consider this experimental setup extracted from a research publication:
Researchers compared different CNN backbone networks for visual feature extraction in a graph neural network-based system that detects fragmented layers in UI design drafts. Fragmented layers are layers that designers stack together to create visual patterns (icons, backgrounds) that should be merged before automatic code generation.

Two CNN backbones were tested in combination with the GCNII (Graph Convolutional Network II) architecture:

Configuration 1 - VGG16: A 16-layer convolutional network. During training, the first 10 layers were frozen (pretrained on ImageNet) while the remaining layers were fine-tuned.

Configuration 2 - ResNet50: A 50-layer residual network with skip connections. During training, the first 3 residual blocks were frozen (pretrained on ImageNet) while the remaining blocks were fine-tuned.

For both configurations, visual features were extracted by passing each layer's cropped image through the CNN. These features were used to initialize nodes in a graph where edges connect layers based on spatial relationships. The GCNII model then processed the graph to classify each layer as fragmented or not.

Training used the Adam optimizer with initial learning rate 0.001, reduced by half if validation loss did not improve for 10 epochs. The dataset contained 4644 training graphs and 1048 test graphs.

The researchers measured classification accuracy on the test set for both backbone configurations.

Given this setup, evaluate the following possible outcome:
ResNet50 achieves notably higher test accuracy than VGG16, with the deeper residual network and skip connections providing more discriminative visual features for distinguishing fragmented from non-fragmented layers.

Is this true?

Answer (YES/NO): NO